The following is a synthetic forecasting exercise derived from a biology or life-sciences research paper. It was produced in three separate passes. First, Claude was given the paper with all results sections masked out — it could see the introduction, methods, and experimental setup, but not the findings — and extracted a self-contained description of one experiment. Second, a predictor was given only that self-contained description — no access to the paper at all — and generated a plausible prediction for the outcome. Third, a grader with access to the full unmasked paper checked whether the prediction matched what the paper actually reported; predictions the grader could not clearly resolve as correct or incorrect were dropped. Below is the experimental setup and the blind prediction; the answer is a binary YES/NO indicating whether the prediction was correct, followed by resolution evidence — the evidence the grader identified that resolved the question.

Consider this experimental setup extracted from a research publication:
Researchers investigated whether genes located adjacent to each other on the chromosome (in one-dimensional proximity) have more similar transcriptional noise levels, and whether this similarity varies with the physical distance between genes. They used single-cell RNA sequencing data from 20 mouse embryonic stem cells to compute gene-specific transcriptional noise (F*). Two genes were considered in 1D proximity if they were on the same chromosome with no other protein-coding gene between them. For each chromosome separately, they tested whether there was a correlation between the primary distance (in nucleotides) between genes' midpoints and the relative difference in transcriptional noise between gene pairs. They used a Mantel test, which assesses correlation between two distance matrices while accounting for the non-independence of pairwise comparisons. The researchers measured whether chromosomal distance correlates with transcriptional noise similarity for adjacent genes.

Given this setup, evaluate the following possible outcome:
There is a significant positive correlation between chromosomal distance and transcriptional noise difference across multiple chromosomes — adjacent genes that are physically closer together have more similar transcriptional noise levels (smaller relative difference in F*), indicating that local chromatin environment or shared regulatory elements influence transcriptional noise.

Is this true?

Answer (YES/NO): NO